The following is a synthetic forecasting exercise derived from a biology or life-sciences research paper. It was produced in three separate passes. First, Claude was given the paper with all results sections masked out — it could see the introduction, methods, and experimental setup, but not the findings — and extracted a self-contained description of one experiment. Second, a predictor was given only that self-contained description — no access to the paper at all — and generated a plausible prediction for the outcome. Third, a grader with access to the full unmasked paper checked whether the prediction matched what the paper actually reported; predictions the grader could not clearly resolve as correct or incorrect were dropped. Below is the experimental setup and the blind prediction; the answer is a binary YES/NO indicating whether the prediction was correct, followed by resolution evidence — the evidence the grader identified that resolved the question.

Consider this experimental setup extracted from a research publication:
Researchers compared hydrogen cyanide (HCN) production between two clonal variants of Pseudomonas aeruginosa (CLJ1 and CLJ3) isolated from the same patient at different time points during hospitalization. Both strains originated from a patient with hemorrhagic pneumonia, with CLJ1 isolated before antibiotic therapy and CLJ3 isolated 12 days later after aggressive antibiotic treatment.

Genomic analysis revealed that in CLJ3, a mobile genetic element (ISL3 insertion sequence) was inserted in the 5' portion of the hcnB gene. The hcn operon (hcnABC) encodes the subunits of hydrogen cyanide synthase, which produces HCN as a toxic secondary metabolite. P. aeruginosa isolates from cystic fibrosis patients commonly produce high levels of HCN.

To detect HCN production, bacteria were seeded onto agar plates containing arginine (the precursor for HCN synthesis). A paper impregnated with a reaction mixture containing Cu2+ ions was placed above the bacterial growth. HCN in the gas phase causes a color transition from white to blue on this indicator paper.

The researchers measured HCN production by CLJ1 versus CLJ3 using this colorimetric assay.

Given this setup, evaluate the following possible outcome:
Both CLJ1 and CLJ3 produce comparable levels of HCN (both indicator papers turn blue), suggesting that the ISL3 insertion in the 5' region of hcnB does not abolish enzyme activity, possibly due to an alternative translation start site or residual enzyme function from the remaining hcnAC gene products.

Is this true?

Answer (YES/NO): NO